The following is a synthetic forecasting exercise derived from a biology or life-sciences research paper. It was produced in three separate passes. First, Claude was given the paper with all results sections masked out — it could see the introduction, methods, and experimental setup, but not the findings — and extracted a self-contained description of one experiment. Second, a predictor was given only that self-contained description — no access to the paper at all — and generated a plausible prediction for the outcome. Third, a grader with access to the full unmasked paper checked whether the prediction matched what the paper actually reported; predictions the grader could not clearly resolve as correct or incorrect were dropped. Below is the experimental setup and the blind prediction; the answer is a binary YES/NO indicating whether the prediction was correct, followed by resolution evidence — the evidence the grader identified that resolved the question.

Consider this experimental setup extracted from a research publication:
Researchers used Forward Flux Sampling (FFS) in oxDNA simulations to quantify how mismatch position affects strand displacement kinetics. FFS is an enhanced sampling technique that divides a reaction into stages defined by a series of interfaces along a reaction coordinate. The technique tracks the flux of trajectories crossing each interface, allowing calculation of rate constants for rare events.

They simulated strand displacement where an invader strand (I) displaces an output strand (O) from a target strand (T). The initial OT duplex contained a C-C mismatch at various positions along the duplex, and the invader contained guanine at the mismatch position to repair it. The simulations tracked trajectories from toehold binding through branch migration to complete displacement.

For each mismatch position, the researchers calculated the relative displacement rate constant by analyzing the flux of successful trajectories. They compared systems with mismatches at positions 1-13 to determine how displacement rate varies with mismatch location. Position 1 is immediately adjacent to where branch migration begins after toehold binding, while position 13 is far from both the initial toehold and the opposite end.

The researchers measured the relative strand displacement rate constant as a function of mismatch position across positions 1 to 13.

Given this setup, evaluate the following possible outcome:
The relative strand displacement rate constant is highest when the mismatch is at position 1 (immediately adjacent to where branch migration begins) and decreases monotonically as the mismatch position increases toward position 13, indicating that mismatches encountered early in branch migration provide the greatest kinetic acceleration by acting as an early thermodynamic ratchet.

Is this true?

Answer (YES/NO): NO